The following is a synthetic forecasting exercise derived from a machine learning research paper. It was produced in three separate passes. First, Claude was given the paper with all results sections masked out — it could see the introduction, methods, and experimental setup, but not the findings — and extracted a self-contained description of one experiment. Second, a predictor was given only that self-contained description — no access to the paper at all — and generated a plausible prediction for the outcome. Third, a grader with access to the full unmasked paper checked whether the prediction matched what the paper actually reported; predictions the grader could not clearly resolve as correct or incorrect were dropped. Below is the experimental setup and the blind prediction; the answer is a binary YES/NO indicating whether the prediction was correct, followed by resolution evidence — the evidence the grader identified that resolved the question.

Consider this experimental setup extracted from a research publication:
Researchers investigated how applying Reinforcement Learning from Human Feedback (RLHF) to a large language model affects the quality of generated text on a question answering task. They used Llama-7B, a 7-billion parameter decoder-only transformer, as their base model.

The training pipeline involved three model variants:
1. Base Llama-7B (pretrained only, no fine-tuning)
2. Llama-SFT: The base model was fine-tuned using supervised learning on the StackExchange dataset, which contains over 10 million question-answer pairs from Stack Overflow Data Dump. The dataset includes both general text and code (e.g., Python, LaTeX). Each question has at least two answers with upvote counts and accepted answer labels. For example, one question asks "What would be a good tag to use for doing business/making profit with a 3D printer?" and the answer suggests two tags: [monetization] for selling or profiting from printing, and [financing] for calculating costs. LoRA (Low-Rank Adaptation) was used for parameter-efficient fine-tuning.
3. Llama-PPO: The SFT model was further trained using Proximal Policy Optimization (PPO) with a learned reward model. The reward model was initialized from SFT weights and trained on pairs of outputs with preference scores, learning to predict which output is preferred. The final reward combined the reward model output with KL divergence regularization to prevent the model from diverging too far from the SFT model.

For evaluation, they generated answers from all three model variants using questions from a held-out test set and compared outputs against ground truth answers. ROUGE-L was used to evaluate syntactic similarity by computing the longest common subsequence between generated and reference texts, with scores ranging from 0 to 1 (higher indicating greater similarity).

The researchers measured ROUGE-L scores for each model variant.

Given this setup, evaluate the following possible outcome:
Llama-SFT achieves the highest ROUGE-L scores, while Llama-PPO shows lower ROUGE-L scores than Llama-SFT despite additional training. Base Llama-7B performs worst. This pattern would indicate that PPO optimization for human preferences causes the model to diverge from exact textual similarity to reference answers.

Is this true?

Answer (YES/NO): NO